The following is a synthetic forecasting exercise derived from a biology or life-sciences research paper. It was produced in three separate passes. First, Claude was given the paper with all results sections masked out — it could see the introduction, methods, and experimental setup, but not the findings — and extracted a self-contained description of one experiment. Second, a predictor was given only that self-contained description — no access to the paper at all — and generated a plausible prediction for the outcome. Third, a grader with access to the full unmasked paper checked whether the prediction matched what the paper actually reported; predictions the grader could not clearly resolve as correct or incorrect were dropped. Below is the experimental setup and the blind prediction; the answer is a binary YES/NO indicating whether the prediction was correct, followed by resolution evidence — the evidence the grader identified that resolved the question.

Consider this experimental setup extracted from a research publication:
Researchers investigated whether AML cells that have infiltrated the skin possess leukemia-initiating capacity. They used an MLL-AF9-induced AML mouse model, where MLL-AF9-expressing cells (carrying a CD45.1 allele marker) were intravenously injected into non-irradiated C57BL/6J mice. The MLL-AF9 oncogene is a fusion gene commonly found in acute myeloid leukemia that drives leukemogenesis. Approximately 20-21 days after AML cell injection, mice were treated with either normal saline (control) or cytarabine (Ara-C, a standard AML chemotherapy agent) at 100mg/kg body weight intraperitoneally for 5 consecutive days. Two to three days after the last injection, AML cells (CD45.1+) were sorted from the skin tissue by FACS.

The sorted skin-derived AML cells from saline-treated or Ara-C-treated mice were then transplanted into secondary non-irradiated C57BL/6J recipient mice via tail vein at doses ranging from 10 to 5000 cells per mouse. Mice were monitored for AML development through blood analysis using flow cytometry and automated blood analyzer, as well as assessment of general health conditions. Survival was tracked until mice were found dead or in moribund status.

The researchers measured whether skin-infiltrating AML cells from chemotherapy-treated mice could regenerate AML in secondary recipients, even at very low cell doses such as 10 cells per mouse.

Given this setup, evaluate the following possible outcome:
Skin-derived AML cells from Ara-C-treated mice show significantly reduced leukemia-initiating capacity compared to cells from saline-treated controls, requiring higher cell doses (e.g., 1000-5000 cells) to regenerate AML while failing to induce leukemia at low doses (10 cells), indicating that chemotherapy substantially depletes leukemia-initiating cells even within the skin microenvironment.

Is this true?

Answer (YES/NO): NO